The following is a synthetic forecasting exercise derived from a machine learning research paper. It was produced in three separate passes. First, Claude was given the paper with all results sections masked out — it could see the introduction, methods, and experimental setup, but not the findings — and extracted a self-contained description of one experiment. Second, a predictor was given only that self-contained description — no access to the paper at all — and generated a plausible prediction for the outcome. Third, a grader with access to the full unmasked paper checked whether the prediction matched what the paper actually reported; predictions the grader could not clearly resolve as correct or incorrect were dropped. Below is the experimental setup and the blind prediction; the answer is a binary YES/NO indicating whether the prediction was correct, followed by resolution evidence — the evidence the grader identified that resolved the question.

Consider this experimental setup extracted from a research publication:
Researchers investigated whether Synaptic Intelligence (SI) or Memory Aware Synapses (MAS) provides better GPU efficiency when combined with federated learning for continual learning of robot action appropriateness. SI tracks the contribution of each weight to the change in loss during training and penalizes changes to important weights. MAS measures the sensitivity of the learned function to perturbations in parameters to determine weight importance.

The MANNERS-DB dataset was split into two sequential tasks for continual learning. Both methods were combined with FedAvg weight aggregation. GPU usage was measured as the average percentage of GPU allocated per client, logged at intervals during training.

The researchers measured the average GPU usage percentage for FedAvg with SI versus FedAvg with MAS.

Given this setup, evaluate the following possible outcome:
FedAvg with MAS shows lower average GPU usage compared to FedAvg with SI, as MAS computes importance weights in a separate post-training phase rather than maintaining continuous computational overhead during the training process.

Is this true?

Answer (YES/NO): YES